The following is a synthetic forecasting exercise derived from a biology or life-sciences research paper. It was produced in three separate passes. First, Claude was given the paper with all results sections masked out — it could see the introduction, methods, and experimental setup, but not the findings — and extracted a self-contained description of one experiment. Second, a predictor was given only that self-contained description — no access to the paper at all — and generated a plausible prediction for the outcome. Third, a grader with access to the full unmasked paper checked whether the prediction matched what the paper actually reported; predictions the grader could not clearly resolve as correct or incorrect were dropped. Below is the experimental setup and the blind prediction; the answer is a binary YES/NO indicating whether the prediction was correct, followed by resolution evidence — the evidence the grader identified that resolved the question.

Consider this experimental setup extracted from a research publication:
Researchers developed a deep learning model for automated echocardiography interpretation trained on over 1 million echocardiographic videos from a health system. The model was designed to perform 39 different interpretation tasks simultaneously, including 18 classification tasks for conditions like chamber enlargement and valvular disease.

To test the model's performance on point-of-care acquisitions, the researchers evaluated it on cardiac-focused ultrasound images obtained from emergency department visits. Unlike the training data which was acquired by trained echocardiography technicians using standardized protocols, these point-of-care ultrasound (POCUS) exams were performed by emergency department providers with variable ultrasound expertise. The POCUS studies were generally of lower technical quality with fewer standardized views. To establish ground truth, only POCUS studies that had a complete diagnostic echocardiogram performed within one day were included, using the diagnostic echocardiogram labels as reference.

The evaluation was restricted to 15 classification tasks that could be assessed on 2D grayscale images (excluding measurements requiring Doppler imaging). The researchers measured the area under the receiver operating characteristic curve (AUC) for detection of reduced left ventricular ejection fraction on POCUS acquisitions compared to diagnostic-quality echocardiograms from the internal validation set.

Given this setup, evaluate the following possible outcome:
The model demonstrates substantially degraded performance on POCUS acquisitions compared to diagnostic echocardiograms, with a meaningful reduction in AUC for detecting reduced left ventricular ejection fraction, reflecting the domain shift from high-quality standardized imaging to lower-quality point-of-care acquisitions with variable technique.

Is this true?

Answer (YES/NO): NO